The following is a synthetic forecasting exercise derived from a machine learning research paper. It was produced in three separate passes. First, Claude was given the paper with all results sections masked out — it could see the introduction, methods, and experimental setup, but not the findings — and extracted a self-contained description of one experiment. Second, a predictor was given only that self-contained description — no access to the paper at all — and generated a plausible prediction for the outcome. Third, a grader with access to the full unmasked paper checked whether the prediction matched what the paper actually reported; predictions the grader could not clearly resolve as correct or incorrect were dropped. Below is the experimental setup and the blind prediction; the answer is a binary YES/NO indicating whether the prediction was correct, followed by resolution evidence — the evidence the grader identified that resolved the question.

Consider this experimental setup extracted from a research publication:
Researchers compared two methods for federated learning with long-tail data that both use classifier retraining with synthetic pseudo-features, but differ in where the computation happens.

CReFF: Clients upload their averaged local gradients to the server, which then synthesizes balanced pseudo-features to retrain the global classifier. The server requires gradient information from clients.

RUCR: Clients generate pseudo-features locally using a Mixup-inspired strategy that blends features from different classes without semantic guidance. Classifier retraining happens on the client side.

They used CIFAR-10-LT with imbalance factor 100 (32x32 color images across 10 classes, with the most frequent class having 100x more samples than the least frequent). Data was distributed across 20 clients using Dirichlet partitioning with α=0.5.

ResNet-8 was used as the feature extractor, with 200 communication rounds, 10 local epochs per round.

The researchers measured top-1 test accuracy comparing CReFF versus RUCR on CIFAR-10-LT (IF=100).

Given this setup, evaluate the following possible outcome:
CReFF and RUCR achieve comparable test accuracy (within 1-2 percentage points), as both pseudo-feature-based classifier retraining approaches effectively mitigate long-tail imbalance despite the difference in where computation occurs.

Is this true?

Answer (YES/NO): NO